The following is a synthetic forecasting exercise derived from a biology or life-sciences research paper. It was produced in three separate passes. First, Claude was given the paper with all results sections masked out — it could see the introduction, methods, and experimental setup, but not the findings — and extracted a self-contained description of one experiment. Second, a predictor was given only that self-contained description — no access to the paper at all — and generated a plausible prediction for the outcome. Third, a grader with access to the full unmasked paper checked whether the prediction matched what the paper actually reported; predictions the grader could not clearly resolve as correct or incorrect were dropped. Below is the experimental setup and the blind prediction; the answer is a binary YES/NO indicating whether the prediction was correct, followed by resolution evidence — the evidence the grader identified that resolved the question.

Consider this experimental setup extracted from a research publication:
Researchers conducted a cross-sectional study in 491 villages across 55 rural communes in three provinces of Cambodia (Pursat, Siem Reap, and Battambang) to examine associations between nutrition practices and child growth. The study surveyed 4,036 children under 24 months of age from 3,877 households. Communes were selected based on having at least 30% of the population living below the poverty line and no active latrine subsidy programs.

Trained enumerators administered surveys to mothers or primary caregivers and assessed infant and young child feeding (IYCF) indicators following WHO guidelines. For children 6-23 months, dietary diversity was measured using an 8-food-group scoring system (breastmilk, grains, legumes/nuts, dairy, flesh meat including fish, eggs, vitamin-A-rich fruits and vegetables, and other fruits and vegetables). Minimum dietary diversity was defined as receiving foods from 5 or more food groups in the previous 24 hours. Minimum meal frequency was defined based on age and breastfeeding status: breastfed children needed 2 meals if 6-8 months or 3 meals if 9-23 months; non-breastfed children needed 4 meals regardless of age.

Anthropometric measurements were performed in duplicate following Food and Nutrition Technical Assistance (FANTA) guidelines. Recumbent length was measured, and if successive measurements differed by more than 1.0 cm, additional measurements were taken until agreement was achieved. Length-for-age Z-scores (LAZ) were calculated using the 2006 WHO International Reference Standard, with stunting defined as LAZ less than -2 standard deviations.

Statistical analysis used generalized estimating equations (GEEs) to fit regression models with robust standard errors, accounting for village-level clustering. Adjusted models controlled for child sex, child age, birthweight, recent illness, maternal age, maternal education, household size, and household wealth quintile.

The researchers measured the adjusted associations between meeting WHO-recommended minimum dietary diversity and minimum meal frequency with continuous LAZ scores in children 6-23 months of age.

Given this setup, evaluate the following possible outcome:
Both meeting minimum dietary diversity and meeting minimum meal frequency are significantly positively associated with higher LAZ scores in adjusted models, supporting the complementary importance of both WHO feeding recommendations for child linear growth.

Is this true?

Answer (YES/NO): NO